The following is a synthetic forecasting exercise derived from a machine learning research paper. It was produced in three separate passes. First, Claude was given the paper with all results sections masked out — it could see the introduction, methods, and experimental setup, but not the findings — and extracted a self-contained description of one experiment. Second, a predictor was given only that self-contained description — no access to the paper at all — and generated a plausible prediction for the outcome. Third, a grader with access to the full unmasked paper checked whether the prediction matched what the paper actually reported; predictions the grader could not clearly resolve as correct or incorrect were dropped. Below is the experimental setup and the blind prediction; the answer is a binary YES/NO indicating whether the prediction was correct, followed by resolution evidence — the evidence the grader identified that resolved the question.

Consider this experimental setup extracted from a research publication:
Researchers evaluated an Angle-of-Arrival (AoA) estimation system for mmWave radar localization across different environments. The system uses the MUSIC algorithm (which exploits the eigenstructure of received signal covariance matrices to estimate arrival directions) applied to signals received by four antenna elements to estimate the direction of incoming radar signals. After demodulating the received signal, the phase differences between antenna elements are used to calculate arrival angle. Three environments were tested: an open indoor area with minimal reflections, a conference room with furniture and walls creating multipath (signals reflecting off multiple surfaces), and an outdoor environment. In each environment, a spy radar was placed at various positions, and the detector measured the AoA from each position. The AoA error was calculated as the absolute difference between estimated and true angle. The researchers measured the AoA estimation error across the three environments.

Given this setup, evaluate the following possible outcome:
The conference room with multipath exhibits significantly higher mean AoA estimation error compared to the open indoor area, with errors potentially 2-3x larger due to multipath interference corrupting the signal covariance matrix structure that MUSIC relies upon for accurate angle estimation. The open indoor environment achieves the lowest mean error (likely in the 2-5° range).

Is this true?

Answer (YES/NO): NO